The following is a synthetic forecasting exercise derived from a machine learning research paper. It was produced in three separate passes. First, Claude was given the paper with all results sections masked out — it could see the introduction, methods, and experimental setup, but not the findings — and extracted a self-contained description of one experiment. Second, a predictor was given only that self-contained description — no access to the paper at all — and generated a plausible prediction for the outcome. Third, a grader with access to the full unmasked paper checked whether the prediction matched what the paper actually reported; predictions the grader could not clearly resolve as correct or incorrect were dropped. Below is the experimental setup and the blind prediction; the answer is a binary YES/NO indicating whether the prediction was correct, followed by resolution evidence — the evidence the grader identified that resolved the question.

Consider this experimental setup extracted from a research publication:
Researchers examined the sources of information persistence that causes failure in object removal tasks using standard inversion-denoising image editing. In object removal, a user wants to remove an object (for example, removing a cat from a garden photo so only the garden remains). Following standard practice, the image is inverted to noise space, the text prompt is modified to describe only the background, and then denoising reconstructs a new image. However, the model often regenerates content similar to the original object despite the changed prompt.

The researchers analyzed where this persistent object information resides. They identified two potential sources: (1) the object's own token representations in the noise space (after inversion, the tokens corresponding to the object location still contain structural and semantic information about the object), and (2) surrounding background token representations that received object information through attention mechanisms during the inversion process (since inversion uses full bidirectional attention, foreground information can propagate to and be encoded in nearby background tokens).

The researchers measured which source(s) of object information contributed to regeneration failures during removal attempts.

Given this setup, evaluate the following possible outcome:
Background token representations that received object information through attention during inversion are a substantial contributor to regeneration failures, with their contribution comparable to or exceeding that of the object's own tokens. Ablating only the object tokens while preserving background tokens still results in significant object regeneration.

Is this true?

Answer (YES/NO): NO